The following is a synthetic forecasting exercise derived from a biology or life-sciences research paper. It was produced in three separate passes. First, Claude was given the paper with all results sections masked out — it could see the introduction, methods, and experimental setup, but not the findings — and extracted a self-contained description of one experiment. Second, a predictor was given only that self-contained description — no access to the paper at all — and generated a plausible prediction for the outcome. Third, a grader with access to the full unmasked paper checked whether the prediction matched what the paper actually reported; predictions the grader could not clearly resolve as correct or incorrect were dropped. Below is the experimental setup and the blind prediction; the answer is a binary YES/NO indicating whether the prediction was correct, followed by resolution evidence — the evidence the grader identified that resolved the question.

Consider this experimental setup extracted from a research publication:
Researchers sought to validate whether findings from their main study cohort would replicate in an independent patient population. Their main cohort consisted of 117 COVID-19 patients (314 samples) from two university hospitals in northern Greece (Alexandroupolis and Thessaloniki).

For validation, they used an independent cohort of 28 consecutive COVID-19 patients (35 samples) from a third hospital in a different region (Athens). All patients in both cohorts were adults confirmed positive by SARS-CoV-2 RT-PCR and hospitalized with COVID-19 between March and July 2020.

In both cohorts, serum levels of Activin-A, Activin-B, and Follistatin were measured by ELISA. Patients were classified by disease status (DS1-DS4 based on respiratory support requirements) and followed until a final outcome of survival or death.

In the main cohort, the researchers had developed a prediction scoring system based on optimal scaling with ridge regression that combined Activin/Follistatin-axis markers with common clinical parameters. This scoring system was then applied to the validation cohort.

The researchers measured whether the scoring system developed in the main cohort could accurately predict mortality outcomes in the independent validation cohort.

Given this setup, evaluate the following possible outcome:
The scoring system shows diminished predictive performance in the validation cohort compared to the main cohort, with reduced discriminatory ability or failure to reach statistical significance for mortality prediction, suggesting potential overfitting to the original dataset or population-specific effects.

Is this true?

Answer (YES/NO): NO